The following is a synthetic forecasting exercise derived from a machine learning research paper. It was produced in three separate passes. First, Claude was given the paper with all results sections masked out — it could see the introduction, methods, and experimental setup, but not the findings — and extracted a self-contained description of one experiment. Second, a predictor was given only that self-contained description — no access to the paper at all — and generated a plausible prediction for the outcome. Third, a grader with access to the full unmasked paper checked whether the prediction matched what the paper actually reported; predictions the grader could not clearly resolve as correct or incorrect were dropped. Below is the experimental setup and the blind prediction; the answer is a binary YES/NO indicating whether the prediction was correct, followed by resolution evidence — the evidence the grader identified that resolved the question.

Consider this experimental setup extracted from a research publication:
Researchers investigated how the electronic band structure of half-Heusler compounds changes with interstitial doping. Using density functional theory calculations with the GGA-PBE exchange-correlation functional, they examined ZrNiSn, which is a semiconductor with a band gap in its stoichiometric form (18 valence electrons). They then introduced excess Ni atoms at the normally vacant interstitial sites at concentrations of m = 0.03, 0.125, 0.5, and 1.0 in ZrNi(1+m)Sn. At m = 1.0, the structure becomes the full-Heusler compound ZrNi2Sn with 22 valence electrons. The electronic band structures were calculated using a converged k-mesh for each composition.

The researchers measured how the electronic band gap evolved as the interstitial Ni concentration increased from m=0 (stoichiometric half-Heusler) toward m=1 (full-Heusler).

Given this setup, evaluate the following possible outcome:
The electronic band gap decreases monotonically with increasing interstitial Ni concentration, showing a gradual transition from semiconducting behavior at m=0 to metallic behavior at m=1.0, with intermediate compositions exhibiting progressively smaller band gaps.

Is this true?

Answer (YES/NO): NO